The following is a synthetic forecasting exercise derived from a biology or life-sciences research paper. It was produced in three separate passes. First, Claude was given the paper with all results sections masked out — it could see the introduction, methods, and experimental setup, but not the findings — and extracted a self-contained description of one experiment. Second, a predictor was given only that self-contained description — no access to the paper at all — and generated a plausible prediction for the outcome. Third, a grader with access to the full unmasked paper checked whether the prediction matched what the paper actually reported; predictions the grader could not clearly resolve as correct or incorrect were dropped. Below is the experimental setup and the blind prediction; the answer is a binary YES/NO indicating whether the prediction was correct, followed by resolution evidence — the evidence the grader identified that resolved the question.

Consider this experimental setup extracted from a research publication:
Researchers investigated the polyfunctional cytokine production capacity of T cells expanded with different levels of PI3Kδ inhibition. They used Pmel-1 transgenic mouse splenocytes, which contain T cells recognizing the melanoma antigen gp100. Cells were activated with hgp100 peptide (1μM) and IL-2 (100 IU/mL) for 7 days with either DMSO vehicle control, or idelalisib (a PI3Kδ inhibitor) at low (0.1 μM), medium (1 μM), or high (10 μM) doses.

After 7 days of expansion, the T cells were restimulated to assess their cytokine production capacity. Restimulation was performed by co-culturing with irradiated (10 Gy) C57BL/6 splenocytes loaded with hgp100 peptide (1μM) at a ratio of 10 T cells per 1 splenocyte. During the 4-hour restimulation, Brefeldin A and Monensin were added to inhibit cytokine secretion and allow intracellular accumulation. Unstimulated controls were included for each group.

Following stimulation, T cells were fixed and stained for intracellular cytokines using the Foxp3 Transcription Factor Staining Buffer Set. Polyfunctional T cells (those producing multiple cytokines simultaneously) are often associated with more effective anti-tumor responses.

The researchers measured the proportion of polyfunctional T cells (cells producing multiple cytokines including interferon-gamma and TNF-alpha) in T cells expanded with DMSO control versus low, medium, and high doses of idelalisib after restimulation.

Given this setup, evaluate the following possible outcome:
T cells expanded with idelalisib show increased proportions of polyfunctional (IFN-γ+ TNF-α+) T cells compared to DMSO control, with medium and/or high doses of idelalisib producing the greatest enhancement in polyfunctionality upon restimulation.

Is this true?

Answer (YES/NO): NO